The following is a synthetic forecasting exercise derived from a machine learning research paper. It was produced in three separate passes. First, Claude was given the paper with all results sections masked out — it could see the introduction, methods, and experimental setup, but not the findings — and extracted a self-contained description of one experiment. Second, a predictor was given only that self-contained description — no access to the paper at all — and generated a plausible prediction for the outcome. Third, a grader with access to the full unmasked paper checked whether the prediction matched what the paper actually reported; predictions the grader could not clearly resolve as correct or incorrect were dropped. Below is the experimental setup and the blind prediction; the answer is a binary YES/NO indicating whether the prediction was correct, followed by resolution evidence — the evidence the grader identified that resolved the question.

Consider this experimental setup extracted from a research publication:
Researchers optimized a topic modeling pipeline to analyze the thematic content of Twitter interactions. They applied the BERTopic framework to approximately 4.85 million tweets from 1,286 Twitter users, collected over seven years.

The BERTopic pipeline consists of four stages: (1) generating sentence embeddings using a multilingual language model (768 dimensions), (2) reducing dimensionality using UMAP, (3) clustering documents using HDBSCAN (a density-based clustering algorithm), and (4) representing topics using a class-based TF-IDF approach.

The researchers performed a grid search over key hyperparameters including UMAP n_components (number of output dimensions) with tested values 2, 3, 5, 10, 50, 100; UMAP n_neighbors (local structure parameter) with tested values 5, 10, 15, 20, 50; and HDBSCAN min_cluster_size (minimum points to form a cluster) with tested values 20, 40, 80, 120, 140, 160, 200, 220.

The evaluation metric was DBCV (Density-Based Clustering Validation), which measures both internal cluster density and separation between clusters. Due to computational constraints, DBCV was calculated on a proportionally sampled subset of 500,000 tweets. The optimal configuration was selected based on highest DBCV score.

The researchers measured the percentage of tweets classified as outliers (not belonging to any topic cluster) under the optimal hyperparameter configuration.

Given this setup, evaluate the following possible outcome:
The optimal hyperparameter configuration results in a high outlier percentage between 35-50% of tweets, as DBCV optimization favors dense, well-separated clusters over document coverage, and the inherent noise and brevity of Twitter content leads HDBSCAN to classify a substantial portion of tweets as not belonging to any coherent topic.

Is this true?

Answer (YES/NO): NO